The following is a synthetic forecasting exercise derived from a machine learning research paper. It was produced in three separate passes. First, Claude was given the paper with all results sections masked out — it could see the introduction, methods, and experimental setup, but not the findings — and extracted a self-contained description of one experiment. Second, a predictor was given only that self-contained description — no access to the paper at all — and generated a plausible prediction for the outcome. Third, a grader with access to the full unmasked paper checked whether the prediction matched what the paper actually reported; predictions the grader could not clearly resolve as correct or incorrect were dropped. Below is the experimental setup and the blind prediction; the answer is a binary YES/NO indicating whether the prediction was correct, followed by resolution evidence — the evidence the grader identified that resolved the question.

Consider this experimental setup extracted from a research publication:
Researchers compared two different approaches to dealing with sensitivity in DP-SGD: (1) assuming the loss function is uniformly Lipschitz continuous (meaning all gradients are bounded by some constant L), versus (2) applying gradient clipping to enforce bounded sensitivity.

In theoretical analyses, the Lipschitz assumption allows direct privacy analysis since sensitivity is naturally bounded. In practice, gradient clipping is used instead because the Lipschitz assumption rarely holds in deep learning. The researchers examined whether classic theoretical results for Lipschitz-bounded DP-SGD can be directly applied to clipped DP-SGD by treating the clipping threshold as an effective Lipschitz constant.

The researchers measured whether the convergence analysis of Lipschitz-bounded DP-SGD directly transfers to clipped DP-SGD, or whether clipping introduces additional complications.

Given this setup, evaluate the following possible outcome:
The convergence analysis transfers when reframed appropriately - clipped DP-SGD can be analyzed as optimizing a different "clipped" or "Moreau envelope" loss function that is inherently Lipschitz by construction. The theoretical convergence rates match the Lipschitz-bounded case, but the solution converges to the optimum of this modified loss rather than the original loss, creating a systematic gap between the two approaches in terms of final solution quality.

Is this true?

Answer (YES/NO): NO